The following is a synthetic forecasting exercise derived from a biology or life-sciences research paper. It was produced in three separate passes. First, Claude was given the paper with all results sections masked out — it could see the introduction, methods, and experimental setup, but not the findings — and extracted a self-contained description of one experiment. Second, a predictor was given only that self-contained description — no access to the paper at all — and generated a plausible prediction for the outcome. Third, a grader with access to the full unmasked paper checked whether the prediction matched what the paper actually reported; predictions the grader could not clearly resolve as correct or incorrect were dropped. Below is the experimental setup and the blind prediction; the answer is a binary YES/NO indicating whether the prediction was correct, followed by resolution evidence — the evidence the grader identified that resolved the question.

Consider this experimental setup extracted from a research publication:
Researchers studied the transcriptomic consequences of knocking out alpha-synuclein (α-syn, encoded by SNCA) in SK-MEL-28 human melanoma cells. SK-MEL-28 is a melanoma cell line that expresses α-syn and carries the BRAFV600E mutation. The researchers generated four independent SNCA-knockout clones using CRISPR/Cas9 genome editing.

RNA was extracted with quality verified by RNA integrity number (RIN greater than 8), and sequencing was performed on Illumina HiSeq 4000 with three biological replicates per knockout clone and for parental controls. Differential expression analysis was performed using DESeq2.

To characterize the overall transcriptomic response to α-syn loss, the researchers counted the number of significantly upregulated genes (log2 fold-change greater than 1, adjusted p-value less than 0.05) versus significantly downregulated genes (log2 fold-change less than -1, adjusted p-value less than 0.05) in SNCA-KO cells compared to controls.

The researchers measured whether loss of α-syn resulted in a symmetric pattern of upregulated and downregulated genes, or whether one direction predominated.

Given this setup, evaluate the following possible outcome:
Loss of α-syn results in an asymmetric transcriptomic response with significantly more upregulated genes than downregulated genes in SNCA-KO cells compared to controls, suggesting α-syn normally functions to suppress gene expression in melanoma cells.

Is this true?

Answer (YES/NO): YES